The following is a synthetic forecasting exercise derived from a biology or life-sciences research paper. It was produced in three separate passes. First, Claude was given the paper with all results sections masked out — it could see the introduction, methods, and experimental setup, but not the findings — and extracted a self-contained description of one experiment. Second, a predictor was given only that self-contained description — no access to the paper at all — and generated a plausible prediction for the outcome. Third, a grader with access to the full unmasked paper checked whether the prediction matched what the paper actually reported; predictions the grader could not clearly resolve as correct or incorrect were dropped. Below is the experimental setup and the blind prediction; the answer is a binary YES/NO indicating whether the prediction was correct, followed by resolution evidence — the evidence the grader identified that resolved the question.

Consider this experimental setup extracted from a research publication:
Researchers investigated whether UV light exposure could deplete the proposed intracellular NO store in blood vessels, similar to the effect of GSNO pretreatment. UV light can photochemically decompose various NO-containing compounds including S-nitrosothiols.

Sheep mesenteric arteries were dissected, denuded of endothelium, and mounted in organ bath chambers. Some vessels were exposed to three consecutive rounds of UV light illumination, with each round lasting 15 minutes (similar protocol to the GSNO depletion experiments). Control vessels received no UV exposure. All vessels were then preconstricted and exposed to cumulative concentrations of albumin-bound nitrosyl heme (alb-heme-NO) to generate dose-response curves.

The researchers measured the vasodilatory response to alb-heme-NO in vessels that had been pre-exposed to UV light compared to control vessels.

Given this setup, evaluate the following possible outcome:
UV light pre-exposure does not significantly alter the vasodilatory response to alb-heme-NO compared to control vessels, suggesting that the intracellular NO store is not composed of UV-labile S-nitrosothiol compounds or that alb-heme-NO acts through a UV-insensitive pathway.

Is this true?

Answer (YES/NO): NO